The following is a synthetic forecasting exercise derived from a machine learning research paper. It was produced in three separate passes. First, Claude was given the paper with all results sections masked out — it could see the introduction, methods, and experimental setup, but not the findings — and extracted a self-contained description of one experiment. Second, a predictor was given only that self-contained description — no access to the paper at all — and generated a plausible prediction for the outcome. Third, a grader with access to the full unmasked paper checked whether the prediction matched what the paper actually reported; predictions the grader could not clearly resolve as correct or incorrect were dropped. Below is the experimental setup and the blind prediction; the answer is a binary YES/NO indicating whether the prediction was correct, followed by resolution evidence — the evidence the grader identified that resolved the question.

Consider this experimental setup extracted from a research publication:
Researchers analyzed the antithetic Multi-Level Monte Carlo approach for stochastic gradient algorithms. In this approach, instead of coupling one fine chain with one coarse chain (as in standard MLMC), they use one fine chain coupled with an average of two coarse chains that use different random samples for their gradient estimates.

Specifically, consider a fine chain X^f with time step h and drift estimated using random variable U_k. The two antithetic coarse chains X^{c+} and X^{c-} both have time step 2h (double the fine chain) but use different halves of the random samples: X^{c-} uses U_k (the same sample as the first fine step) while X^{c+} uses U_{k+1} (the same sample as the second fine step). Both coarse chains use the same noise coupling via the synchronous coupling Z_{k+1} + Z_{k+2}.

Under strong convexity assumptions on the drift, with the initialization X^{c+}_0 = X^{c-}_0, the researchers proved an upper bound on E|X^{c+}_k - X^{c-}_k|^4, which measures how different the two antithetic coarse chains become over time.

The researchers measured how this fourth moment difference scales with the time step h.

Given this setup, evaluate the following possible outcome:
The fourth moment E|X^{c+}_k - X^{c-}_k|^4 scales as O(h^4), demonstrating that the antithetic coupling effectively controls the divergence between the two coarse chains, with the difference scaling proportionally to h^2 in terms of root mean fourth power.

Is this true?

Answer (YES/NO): NO